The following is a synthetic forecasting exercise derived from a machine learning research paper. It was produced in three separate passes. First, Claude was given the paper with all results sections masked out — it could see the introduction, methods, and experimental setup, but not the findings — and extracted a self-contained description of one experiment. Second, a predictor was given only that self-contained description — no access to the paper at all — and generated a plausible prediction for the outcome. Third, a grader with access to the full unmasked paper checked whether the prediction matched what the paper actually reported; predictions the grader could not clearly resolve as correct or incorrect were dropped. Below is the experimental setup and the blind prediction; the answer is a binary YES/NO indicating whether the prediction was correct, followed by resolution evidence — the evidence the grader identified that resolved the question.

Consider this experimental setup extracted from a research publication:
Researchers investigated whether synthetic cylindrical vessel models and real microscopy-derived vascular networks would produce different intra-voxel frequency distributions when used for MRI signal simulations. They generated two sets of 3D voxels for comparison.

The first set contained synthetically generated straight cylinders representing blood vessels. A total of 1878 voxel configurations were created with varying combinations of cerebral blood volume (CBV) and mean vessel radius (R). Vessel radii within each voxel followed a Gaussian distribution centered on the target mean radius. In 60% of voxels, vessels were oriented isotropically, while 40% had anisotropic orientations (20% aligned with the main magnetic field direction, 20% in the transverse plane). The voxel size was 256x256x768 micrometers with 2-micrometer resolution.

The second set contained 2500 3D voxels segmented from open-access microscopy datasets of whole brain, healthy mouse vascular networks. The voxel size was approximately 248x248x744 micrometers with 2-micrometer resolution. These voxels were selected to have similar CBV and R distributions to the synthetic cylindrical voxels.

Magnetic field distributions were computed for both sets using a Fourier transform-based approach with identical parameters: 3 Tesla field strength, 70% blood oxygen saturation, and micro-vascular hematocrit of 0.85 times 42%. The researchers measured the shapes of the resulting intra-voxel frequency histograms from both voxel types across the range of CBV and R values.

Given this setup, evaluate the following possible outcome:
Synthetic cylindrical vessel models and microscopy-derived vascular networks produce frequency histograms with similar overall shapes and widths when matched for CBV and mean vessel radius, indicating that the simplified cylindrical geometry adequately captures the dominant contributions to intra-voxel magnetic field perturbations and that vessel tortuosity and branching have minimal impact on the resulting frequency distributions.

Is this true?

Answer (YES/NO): NO